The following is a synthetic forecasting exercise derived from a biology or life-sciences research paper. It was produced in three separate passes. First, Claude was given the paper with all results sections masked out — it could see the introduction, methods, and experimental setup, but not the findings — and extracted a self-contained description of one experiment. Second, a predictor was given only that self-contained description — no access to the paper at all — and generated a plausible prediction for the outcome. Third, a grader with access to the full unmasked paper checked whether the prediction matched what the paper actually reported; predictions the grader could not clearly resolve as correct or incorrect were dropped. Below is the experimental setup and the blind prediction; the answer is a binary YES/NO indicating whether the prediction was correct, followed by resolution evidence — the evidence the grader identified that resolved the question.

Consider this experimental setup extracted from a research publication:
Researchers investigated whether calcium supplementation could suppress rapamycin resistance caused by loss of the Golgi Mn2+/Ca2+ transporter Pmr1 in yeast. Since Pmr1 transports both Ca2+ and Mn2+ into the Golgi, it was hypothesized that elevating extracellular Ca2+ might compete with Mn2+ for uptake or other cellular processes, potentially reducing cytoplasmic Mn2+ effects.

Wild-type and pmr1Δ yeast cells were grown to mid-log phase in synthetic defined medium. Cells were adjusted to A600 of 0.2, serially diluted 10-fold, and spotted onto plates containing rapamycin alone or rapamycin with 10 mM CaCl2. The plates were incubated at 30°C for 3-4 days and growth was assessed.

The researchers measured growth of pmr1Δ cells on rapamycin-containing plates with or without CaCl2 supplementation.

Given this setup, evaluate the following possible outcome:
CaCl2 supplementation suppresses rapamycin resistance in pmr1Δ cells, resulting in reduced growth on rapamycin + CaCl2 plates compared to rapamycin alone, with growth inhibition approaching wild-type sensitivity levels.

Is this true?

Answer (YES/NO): NO